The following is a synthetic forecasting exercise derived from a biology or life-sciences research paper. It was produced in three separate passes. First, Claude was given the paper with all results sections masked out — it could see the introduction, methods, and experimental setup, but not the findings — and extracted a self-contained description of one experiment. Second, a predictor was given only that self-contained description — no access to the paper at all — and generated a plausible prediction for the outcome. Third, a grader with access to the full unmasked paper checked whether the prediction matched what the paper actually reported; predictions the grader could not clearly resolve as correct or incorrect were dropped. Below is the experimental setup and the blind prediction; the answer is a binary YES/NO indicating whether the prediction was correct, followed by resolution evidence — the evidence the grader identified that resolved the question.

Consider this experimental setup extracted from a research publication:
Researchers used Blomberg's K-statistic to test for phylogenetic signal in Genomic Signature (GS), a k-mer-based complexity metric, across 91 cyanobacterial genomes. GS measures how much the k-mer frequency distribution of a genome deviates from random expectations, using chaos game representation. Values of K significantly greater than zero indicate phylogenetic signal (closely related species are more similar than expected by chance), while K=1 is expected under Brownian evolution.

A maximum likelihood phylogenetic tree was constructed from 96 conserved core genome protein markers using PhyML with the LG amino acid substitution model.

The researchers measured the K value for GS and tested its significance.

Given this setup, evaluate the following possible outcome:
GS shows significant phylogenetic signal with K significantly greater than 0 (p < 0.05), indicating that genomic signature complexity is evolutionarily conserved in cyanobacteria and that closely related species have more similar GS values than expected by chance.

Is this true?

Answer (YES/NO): YES